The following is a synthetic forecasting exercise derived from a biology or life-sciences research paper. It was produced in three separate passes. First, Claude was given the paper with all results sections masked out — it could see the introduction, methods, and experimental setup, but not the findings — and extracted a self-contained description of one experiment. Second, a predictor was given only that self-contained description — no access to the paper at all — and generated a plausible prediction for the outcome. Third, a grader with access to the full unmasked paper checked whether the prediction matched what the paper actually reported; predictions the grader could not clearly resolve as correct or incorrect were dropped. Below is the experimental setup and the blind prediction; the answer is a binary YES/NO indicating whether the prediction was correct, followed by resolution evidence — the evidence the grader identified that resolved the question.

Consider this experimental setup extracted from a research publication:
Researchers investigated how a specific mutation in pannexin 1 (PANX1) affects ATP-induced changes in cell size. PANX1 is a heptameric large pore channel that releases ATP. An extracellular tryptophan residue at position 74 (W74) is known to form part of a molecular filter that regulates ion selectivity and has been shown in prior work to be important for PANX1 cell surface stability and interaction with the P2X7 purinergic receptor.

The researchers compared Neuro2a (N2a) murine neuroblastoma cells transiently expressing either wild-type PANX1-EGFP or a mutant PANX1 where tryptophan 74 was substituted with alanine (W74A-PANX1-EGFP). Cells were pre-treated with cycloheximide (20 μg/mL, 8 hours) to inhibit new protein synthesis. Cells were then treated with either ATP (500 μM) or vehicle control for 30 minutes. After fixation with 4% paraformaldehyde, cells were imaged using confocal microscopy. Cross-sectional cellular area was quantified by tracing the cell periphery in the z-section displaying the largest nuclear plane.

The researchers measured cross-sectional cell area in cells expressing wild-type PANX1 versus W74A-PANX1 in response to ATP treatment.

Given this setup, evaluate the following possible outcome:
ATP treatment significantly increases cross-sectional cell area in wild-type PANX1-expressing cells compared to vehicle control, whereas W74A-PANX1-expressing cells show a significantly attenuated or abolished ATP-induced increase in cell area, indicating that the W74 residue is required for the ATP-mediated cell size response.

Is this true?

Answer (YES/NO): YES